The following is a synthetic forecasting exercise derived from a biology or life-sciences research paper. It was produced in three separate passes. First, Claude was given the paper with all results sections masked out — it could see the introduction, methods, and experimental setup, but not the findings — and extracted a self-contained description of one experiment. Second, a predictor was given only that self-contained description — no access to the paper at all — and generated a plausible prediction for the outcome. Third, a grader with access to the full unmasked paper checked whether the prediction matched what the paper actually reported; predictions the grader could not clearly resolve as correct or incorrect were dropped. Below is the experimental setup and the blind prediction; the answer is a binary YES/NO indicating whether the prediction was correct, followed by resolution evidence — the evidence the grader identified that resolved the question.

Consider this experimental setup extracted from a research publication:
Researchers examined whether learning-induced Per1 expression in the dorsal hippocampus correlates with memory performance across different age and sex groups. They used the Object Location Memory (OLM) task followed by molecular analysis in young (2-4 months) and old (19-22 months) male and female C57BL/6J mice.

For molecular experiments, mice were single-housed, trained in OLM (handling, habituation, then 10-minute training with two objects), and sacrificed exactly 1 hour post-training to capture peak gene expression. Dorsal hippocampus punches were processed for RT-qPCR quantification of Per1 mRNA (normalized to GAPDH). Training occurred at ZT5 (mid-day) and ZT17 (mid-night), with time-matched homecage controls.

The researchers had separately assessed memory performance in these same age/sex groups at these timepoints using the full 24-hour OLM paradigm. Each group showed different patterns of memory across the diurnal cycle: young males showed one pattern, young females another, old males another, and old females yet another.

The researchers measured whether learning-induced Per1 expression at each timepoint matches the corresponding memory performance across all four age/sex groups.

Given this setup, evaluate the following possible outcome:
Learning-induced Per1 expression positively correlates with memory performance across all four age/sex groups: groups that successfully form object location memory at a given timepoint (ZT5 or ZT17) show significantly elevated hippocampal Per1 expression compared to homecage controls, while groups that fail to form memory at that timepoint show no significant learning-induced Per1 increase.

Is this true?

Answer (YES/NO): NO